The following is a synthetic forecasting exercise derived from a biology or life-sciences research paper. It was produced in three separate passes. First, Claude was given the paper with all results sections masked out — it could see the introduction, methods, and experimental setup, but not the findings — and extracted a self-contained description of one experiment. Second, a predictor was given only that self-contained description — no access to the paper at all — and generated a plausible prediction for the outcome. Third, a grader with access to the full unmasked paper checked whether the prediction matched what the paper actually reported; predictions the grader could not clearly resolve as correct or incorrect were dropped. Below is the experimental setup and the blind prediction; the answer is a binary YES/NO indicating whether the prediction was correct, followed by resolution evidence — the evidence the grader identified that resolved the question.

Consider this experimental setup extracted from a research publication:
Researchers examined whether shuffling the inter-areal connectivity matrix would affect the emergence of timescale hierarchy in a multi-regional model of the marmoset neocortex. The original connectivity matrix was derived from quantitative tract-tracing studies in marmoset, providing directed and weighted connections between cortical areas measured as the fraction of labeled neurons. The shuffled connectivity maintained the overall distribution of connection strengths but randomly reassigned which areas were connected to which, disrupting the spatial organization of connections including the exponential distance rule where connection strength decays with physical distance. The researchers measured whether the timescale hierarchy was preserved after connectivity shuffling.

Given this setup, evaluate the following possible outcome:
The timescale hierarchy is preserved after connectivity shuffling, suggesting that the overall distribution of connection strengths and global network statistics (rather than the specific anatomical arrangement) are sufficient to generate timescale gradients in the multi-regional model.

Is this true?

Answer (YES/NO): NO